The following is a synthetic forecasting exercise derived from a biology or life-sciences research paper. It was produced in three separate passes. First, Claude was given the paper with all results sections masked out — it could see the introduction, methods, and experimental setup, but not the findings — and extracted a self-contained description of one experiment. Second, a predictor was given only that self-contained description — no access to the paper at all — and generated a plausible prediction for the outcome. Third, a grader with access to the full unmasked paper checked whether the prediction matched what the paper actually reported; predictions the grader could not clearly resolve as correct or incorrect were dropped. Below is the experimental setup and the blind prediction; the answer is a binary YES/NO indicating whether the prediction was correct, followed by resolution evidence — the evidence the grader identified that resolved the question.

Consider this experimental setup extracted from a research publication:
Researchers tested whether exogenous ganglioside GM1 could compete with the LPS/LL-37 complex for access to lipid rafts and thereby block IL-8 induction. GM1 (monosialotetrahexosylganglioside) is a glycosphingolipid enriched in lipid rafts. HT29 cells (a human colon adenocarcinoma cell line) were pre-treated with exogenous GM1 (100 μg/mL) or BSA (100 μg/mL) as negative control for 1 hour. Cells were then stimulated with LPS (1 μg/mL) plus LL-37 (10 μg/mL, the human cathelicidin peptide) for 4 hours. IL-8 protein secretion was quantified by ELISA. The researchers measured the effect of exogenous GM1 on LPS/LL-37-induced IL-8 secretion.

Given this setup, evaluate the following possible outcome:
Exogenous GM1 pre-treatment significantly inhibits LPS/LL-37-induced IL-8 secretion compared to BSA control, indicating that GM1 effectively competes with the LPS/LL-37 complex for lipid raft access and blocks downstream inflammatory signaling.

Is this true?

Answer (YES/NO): YES